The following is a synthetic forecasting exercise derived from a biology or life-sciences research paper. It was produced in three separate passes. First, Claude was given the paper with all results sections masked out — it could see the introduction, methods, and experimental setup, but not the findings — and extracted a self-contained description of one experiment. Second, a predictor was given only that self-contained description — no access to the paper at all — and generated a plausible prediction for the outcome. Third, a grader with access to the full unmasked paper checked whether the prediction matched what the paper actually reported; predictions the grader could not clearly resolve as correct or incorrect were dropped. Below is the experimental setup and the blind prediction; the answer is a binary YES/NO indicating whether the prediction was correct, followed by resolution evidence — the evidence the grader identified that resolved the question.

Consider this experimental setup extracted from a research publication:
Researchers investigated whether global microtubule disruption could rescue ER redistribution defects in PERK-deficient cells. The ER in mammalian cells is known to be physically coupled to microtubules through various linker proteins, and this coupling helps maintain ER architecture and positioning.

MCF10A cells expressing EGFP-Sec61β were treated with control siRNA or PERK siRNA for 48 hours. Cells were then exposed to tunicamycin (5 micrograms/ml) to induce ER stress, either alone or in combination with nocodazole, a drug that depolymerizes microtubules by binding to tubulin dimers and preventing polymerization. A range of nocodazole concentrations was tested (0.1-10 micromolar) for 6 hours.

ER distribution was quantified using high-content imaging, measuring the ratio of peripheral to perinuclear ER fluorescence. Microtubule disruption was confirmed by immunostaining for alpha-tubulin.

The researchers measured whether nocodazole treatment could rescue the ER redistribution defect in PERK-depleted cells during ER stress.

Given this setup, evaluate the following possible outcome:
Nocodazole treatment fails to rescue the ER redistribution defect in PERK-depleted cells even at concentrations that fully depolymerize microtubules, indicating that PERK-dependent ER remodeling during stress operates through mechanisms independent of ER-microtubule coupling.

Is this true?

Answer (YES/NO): NO